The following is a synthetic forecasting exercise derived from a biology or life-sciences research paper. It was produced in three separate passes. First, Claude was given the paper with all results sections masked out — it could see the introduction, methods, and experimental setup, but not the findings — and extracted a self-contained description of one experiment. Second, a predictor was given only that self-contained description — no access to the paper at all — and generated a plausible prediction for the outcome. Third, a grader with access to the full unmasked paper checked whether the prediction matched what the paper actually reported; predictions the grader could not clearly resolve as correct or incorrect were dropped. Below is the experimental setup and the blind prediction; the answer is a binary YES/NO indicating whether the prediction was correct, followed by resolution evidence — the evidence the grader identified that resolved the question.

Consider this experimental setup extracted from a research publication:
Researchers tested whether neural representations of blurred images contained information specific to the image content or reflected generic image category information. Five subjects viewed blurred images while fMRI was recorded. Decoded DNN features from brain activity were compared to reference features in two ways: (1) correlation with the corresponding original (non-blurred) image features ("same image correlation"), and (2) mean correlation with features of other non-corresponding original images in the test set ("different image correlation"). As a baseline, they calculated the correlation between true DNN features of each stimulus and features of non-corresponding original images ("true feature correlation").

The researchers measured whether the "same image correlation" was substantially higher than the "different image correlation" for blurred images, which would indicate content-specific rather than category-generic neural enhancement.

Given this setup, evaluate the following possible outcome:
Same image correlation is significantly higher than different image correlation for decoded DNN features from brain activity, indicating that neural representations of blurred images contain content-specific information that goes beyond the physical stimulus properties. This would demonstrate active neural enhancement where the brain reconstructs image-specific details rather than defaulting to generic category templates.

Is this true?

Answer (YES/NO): YES